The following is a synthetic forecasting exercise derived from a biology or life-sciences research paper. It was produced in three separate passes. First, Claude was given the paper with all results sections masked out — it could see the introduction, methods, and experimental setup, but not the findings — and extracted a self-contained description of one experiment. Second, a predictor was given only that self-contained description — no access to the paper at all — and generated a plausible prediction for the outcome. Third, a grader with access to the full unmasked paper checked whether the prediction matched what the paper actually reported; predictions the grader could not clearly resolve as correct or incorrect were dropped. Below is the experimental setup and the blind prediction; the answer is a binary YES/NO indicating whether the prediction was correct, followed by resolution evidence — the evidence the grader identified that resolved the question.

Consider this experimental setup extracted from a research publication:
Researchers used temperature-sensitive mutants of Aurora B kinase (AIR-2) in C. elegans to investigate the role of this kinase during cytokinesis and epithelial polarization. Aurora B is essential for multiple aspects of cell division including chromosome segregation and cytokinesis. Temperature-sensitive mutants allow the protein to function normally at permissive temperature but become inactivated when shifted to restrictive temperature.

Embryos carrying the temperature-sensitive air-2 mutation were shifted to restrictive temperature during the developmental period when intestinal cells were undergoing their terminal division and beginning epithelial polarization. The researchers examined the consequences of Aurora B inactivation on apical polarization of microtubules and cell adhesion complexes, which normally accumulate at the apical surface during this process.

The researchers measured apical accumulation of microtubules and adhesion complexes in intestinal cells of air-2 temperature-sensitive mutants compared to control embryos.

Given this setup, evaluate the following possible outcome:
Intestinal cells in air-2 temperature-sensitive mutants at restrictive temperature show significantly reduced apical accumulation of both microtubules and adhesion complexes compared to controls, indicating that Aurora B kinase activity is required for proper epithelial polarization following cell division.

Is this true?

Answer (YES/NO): NO